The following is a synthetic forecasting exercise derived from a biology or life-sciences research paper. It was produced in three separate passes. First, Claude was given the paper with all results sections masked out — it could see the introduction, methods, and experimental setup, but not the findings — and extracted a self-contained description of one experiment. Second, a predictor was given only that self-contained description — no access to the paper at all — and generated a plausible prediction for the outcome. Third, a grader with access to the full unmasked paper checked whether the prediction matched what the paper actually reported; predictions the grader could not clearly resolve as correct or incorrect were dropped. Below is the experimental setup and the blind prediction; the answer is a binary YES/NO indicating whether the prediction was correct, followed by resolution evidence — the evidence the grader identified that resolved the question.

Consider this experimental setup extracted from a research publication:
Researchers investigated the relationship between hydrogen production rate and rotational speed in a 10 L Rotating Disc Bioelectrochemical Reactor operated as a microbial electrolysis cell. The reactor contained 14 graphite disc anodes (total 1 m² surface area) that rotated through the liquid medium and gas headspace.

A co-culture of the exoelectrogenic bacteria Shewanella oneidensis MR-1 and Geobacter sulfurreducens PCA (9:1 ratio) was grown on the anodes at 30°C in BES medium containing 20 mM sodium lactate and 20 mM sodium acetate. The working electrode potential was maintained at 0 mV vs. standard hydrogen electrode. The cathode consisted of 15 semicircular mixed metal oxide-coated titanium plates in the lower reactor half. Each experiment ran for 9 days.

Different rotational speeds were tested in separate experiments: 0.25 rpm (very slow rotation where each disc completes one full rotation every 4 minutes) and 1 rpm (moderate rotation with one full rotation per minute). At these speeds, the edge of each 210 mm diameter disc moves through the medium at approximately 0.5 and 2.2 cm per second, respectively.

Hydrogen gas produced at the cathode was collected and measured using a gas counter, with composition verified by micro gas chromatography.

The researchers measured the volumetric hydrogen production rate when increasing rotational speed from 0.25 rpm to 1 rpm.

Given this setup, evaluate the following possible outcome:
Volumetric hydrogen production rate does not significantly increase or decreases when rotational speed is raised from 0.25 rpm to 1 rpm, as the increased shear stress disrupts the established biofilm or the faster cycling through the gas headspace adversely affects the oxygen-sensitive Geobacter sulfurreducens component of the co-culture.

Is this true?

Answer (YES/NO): NO